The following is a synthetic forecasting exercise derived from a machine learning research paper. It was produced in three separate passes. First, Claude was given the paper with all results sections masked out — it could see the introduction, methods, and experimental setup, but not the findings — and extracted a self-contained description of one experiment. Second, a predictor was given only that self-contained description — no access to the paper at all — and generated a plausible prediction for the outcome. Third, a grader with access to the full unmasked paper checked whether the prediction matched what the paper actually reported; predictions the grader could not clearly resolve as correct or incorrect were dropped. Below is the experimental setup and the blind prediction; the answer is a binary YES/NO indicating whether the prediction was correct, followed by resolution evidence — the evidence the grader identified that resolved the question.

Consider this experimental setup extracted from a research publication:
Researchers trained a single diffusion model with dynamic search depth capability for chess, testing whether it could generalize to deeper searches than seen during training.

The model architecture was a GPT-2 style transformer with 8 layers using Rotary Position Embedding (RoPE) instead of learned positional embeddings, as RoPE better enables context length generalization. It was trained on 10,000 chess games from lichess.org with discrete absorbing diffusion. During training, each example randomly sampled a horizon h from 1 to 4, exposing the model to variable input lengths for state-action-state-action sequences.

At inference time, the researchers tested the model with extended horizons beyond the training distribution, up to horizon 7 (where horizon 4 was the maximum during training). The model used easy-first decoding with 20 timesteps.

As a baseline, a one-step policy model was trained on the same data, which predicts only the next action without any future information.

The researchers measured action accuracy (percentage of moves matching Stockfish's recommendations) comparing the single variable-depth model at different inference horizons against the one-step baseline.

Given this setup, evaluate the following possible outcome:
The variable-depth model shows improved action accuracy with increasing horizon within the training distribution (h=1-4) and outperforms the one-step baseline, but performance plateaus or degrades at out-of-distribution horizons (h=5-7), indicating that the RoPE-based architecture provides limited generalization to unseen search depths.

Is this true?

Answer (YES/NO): YES